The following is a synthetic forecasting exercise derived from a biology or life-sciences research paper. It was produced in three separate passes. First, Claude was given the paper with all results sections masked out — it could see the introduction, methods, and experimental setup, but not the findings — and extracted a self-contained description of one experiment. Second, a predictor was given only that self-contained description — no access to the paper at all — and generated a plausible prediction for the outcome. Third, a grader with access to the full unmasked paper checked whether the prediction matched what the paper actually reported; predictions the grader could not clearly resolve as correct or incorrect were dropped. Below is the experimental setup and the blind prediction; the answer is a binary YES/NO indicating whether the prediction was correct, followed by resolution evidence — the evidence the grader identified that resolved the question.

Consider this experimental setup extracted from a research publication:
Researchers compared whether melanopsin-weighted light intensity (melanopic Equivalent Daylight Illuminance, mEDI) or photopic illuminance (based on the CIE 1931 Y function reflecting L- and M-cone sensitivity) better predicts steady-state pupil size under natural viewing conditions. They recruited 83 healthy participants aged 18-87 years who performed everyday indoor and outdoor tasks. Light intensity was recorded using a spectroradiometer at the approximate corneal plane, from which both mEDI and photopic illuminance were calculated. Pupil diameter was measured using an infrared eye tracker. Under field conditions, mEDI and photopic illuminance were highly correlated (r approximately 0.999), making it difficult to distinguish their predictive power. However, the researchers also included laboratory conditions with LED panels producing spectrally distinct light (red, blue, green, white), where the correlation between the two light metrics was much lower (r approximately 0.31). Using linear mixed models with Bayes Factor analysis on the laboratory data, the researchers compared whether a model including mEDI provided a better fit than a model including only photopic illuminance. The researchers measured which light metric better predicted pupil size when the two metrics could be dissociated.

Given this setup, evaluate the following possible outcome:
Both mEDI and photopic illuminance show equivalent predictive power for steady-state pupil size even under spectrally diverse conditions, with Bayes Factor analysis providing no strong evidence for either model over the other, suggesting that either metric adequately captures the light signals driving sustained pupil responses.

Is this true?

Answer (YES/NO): NO